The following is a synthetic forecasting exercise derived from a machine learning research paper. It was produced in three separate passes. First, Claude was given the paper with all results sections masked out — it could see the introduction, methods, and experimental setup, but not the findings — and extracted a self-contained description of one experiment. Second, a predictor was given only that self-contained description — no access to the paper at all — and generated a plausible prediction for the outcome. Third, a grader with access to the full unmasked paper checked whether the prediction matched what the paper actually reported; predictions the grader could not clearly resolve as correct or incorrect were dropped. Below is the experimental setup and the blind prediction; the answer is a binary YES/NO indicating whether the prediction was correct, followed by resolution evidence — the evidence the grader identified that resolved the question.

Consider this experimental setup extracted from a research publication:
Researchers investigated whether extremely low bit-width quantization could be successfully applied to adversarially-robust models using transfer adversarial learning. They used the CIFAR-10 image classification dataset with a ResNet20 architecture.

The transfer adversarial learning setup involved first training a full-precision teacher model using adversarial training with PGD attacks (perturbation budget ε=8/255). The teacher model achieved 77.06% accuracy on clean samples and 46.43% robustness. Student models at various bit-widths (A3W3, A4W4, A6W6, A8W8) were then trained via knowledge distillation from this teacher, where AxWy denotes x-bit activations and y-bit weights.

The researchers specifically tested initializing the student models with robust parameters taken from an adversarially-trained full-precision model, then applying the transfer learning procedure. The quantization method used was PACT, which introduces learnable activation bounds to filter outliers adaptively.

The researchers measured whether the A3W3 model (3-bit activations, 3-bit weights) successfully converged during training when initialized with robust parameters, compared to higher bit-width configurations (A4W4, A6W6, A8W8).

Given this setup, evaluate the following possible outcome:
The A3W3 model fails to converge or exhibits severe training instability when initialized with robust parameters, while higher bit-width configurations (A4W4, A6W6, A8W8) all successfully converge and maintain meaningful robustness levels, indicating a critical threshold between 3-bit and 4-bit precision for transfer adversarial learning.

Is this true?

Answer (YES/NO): YES